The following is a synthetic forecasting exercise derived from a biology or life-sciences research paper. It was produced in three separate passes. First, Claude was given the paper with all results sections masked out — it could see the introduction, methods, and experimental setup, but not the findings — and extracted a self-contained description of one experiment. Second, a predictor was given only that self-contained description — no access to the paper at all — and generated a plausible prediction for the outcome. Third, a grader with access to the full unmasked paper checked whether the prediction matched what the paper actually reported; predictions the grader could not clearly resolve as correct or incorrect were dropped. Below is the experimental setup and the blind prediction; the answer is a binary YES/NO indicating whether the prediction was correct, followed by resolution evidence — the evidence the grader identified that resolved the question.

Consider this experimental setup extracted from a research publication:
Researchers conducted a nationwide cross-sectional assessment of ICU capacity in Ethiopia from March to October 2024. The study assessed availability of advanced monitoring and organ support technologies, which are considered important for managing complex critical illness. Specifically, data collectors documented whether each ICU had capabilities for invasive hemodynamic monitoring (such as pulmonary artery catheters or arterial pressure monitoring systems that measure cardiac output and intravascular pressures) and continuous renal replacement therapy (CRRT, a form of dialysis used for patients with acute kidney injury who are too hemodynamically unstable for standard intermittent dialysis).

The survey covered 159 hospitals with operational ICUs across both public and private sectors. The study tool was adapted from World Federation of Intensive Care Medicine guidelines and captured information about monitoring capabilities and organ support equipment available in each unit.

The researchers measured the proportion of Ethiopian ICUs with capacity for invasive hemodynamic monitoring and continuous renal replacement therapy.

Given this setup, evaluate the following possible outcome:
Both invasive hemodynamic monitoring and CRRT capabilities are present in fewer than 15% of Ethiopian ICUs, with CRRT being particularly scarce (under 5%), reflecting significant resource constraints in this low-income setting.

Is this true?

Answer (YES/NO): NO